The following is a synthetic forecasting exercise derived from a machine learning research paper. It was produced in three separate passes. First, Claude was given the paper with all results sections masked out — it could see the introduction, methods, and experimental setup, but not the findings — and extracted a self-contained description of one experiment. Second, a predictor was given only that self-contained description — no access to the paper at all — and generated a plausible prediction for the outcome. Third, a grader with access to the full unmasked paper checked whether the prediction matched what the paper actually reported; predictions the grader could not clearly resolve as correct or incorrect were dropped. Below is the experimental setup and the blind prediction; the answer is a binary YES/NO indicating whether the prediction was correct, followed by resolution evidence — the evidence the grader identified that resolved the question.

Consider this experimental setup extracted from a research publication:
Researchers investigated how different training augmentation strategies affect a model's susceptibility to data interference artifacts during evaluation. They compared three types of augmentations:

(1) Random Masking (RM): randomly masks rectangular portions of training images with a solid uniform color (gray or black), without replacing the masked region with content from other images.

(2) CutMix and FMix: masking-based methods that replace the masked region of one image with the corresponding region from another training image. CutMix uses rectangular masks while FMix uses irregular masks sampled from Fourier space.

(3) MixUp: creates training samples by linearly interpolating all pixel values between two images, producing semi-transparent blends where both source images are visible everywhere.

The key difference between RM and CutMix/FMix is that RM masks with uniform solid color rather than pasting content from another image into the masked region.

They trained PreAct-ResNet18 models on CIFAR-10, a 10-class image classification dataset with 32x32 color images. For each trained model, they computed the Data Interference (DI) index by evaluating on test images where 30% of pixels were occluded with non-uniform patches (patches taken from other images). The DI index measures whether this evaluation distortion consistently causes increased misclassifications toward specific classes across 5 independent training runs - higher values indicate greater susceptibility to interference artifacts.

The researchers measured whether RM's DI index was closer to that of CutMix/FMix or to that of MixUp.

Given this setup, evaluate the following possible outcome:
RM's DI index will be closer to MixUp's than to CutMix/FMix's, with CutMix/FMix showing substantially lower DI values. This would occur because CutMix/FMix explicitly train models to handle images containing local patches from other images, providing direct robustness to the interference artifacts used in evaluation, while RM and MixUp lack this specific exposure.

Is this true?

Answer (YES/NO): NO